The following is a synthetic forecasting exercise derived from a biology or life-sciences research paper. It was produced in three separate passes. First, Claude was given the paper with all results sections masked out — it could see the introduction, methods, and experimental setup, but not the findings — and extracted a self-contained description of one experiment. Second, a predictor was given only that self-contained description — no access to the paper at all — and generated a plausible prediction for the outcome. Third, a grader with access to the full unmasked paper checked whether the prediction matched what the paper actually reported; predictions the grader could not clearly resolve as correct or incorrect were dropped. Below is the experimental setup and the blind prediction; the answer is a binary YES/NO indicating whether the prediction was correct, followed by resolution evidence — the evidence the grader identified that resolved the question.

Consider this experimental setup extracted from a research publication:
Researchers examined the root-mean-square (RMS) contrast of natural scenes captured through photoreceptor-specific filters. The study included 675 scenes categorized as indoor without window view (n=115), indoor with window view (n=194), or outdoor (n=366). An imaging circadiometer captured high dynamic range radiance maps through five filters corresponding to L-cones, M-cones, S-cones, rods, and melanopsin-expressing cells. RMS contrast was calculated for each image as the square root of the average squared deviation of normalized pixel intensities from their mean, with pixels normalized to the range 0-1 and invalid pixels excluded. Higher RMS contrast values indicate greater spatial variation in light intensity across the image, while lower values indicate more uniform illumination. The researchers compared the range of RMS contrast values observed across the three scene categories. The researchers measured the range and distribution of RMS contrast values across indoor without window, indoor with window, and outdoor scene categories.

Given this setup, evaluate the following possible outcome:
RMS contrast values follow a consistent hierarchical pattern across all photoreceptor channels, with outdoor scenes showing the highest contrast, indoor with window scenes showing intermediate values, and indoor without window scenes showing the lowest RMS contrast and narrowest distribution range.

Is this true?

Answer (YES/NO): YES